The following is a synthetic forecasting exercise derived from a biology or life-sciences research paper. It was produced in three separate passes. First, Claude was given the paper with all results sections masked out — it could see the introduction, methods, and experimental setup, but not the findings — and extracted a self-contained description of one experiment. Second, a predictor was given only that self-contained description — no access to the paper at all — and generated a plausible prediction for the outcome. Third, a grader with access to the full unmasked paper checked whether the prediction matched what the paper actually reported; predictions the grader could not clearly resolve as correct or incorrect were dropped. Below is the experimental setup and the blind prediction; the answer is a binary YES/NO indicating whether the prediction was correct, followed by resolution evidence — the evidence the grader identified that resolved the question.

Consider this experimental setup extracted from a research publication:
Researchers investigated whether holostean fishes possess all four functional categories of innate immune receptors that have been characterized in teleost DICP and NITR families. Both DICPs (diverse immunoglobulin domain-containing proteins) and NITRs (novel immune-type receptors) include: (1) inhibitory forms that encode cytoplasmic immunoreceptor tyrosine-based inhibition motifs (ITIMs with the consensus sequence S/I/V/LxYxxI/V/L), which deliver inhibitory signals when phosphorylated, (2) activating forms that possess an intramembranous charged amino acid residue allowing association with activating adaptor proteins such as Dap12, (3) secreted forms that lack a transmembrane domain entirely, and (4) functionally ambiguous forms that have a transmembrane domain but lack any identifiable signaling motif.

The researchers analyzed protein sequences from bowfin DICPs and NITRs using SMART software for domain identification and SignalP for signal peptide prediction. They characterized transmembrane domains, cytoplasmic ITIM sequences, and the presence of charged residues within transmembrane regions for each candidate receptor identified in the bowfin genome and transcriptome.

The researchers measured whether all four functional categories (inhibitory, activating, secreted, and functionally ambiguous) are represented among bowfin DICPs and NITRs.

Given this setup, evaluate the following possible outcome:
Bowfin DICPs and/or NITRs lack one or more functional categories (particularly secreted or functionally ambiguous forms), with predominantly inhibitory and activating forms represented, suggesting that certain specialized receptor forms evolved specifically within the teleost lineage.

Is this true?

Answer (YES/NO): NO